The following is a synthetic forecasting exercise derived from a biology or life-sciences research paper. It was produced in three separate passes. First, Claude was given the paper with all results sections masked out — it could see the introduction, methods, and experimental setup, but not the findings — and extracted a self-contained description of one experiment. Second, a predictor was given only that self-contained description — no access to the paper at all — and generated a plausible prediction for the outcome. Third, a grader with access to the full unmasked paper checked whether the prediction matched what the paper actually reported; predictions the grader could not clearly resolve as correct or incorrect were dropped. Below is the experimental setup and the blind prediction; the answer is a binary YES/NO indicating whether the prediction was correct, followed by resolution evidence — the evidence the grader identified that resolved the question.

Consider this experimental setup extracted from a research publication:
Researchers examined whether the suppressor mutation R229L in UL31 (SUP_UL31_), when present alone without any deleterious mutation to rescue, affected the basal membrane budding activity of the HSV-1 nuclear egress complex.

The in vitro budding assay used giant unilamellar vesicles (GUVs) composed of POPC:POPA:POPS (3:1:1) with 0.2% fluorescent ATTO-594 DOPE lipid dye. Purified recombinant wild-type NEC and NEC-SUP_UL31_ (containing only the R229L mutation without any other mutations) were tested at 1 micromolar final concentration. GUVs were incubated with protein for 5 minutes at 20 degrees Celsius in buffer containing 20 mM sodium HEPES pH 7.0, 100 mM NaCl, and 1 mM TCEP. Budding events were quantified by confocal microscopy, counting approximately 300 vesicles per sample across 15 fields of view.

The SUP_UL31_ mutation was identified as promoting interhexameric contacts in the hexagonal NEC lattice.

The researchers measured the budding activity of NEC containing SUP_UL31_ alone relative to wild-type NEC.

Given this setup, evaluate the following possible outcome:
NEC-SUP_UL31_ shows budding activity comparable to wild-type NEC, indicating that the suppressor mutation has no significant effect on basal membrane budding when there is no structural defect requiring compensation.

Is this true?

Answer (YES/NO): YES